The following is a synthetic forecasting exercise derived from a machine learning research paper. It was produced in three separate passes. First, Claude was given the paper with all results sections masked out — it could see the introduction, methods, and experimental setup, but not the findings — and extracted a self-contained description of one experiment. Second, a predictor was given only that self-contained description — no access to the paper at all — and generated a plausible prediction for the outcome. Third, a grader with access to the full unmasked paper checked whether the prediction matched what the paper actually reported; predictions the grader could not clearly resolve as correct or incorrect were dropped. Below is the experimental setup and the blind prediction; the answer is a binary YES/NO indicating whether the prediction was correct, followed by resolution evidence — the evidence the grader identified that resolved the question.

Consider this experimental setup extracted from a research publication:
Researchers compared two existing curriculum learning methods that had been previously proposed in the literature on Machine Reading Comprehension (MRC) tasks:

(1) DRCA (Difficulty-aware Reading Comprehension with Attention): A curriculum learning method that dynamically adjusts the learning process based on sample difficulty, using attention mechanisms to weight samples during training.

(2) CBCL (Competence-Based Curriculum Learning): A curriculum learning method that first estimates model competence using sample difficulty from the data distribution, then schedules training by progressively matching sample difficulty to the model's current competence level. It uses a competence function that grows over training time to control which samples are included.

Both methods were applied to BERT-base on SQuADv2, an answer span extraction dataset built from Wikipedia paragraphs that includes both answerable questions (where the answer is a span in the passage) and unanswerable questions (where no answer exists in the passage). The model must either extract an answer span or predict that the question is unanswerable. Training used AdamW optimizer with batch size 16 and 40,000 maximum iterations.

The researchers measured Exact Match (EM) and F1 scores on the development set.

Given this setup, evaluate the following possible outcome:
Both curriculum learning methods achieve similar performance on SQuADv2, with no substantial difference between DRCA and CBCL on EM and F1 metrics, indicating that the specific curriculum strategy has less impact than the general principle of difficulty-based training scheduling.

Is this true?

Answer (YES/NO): NO